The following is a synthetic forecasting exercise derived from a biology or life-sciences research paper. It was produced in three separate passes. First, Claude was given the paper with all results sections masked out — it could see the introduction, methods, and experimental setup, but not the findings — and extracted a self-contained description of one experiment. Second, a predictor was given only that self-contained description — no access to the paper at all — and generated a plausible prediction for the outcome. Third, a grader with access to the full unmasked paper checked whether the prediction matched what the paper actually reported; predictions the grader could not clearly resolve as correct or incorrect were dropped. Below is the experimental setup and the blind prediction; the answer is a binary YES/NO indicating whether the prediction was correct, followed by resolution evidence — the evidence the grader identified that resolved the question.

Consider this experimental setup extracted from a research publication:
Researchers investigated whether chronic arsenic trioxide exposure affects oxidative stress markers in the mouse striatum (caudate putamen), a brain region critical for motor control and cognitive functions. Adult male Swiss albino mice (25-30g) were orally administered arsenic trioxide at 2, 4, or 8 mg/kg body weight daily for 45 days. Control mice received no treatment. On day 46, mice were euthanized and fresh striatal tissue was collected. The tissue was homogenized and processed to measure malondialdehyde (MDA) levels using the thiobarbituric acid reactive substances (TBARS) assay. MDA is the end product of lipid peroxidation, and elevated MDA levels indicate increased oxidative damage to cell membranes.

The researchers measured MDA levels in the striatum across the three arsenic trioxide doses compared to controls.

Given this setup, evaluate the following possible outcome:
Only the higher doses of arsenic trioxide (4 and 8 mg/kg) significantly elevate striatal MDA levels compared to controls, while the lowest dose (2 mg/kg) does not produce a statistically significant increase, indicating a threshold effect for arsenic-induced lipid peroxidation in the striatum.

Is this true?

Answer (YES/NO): NO